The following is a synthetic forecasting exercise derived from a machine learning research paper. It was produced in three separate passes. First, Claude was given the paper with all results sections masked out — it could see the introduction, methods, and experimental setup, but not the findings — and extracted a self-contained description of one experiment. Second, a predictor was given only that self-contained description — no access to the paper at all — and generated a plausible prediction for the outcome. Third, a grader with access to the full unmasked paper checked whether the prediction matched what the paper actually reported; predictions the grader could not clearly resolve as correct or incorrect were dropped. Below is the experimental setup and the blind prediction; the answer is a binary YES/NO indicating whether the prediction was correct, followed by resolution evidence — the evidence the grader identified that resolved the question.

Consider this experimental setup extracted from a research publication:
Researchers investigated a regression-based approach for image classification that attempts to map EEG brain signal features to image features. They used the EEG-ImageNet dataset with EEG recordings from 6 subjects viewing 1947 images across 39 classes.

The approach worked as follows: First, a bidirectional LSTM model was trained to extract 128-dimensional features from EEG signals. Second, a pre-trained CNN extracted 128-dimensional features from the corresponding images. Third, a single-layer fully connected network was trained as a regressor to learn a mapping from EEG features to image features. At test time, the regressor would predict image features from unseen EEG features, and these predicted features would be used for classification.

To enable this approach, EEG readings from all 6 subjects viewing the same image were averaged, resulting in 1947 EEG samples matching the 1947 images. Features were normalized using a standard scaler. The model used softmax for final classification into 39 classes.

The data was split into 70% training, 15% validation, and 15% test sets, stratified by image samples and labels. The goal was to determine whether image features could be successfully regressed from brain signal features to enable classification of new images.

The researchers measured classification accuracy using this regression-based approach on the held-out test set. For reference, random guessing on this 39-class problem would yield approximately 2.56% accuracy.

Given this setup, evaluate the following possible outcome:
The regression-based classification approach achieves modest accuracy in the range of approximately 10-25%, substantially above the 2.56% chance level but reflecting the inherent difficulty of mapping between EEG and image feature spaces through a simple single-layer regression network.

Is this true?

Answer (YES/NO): NO